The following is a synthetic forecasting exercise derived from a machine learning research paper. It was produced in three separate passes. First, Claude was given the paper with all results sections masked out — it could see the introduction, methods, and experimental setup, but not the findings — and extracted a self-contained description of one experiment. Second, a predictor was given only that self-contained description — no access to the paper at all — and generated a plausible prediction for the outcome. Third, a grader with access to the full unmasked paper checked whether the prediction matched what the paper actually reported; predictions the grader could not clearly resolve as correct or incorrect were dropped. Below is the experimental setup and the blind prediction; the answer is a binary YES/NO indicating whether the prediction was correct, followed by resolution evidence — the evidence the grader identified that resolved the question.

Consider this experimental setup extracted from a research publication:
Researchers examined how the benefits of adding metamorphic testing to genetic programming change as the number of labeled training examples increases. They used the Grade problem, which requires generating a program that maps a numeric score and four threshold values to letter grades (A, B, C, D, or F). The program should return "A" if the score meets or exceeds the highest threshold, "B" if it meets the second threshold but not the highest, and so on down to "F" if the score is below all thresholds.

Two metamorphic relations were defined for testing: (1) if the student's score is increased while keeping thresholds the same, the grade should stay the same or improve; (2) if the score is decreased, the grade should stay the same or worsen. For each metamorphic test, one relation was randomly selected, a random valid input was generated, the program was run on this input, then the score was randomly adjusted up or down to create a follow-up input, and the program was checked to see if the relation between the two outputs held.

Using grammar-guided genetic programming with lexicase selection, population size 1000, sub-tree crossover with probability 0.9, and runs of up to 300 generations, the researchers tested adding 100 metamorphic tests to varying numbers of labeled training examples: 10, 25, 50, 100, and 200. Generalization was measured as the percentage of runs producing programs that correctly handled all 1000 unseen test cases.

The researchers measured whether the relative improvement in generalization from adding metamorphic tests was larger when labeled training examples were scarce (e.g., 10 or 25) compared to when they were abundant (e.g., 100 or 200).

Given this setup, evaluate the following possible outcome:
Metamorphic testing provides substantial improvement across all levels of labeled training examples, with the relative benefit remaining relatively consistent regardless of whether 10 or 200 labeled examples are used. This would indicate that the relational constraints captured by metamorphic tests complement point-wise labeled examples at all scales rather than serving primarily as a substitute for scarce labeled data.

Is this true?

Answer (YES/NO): NO